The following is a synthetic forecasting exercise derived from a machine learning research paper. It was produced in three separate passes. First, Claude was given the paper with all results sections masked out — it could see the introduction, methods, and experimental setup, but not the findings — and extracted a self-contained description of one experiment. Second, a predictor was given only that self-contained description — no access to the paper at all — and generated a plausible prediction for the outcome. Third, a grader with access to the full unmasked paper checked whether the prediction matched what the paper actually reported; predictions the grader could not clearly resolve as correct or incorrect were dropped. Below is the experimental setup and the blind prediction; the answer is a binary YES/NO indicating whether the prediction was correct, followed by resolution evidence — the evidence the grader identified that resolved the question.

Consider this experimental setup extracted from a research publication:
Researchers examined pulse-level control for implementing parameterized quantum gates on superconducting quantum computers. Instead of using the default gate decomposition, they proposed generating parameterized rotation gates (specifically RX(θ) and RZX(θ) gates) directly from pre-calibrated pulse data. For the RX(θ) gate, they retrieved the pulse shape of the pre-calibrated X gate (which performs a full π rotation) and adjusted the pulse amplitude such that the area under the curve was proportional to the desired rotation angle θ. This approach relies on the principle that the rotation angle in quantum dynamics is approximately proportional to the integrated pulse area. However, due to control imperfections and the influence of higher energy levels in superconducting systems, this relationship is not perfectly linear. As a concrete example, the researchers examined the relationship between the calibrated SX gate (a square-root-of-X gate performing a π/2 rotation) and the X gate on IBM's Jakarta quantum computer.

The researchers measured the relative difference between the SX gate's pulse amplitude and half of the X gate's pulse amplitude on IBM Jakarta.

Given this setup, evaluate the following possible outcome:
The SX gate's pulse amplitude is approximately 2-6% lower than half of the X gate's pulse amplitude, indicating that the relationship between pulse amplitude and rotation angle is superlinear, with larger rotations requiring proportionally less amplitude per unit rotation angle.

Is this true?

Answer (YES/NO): NO